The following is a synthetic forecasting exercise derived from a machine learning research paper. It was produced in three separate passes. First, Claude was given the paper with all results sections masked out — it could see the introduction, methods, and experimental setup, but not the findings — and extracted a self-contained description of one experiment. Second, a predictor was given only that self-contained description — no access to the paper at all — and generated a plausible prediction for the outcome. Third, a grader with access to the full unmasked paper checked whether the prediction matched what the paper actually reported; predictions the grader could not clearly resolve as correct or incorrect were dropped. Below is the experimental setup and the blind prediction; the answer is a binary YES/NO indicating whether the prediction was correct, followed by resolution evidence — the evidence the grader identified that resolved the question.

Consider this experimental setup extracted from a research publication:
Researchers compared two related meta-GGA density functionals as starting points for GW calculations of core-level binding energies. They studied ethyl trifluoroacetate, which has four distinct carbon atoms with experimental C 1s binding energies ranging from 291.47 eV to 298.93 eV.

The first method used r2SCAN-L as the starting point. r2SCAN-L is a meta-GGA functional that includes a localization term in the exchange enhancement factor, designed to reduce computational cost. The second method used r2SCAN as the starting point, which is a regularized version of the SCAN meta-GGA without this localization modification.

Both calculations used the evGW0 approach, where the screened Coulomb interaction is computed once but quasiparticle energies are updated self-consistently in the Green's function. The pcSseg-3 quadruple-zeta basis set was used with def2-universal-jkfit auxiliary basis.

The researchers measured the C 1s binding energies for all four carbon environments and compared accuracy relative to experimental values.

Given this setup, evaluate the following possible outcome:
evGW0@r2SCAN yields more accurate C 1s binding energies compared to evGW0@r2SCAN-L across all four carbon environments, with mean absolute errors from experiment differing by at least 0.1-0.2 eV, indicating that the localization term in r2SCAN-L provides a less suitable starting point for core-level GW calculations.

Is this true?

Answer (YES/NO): YES